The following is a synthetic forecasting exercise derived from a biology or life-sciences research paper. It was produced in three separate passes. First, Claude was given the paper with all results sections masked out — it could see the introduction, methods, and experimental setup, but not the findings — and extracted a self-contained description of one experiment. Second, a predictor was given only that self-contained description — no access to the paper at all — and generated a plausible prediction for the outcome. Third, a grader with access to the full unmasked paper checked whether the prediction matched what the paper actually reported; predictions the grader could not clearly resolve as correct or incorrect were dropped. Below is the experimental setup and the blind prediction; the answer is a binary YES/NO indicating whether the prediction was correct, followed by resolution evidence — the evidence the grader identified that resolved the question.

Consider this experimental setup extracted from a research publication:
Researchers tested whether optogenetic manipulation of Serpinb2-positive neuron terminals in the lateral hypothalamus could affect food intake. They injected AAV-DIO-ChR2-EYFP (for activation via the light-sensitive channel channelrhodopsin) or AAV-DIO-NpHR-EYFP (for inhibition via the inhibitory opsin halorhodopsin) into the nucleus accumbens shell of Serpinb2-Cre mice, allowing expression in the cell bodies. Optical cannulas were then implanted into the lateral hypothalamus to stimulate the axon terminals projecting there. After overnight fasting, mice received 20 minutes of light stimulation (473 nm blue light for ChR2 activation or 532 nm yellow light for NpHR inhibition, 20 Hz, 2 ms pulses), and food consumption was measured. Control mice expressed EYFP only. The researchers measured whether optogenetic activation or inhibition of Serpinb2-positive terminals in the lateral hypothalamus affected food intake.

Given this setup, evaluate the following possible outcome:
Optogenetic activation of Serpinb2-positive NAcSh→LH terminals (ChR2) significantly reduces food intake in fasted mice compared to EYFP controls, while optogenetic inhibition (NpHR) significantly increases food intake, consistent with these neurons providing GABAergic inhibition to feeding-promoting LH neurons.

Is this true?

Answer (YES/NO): NO